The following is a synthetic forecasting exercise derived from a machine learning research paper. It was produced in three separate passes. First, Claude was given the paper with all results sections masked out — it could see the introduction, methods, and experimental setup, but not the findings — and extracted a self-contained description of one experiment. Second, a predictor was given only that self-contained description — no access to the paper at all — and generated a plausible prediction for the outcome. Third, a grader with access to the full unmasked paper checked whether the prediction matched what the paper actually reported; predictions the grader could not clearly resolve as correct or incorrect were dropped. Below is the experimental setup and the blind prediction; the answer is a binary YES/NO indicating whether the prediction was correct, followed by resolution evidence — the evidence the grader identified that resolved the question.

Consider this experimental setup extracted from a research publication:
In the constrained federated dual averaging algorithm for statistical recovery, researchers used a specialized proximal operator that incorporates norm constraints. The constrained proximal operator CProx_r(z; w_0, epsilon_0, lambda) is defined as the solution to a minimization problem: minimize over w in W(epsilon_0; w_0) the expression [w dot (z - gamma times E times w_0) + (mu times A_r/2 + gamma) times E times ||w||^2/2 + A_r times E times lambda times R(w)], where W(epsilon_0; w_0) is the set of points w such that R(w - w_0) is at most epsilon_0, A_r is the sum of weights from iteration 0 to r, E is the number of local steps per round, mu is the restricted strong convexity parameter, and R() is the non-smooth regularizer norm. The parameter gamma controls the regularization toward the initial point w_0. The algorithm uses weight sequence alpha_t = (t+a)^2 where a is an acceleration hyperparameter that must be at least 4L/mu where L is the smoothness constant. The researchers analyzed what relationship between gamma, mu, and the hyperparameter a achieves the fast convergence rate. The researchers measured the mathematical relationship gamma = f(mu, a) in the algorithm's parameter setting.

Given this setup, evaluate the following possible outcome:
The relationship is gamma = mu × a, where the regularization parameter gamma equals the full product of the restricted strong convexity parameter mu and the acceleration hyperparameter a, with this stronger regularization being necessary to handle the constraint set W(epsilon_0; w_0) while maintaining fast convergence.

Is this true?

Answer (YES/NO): NO